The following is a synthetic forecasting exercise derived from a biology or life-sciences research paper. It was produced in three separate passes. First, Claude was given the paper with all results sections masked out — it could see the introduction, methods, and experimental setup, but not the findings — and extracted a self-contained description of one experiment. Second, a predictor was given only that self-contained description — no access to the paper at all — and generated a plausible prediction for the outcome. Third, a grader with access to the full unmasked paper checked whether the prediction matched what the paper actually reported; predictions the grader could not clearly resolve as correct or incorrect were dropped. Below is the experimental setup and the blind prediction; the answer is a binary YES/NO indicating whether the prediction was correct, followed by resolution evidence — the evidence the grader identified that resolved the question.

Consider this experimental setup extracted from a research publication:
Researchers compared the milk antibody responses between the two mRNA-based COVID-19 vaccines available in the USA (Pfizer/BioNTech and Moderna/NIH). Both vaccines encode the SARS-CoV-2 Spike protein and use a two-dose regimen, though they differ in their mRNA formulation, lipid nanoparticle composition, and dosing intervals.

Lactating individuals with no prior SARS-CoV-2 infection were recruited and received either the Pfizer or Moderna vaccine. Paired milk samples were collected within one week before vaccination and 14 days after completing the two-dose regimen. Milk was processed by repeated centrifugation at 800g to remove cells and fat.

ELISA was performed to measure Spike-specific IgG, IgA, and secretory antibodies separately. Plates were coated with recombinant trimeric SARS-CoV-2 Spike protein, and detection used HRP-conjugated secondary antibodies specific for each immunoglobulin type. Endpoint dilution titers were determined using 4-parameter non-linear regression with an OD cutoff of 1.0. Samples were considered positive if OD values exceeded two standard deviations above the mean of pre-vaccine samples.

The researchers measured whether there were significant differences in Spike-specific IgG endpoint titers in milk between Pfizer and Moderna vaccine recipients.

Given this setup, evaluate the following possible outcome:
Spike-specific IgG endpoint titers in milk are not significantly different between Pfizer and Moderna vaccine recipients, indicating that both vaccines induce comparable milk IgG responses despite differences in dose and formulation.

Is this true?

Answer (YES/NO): YES